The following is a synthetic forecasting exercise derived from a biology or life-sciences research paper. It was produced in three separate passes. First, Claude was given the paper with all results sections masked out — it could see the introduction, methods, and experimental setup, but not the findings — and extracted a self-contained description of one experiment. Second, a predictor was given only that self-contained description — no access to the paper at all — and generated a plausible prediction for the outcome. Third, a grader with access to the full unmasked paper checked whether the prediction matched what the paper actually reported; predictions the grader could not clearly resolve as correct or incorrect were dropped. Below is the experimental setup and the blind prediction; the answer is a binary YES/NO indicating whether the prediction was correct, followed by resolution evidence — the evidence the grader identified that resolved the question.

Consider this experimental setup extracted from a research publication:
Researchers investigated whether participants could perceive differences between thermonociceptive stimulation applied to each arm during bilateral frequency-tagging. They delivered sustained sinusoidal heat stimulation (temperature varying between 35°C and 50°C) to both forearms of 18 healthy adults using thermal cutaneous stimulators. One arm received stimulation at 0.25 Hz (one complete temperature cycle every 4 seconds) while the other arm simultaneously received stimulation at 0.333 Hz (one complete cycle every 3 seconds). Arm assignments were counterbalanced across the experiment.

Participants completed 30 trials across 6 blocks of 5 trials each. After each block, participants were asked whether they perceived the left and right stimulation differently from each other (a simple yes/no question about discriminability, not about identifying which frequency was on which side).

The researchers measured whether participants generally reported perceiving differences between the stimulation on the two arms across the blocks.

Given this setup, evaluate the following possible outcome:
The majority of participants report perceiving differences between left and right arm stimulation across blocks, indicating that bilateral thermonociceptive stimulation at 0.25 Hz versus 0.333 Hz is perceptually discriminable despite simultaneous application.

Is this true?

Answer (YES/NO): NO